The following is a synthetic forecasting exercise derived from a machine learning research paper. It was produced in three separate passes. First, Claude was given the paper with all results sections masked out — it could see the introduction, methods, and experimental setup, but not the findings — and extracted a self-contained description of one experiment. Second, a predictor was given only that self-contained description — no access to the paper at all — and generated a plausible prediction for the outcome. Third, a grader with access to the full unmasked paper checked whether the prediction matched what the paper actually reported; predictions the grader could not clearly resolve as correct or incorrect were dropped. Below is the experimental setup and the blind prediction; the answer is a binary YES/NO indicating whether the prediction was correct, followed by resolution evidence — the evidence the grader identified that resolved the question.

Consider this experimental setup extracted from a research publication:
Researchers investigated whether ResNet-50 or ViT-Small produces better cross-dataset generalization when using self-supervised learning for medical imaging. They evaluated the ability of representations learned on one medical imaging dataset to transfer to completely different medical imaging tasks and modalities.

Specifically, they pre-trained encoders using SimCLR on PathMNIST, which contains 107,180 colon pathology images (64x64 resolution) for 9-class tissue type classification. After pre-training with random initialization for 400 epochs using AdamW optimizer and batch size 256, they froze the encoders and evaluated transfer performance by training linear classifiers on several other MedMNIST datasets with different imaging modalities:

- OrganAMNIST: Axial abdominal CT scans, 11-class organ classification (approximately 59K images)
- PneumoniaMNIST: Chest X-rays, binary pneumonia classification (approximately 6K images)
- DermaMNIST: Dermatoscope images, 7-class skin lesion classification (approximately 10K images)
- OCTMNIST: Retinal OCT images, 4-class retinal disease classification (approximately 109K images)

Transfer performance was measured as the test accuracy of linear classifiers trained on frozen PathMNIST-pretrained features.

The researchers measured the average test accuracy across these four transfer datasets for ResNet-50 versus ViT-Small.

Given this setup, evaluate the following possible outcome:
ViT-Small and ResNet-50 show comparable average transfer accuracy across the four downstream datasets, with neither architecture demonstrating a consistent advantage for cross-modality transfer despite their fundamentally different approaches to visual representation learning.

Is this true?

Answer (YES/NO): NO